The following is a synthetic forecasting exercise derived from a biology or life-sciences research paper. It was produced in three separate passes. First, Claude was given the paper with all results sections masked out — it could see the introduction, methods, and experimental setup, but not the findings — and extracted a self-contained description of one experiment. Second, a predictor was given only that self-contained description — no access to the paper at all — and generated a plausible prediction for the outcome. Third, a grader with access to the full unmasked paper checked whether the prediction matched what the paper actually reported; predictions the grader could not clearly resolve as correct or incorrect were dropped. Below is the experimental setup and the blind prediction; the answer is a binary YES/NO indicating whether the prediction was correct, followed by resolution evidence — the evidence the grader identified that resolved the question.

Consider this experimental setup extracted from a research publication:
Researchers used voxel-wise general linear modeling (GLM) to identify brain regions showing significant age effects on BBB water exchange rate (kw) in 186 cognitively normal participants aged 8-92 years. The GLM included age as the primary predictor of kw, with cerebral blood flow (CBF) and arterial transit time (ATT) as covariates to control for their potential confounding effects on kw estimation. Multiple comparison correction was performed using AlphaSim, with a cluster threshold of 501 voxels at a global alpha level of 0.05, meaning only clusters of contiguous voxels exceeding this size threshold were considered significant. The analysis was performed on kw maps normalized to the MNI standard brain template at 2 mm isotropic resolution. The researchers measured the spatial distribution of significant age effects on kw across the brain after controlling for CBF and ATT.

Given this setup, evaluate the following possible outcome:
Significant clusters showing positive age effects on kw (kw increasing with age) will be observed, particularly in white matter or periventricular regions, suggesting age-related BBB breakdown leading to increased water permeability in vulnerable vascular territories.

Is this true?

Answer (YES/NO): NO